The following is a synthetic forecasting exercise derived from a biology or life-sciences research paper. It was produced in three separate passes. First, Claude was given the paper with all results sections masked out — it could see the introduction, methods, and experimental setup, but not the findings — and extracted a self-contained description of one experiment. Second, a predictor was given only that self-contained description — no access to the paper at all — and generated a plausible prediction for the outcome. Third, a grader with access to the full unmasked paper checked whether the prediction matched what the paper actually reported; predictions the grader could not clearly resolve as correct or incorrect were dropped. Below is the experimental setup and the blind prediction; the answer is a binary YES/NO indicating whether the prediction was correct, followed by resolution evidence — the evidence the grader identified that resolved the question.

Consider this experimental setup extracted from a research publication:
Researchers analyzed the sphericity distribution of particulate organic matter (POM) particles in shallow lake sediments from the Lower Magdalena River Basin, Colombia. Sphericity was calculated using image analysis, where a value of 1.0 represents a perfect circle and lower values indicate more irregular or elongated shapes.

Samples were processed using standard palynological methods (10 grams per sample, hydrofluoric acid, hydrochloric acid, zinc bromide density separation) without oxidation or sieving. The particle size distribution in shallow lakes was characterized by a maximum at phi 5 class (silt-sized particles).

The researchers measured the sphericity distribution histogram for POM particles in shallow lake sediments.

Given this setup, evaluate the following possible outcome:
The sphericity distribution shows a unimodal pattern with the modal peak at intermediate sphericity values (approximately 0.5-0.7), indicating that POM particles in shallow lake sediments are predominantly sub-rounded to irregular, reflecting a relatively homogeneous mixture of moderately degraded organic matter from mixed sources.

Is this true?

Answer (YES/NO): NO